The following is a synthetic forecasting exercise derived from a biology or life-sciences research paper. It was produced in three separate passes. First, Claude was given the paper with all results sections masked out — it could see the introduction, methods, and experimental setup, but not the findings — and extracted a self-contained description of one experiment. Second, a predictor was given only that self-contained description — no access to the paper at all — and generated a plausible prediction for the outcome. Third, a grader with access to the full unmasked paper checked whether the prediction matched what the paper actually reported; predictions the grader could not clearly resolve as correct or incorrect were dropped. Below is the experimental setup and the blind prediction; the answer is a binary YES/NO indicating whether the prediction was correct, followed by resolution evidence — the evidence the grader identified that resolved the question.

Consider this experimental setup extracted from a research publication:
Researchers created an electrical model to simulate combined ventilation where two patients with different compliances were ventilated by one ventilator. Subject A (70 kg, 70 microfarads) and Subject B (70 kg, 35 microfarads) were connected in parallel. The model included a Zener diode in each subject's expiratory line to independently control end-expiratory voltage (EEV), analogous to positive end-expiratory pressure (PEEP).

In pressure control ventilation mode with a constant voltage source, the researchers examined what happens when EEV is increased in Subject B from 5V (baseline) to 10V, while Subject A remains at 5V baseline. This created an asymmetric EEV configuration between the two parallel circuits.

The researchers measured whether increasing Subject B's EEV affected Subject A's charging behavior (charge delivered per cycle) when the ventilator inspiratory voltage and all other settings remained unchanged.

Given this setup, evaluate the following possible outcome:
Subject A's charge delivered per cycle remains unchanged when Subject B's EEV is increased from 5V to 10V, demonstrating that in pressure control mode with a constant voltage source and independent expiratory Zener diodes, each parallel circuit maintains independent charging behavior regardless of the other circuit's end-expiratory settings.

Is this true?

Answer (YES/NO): YES